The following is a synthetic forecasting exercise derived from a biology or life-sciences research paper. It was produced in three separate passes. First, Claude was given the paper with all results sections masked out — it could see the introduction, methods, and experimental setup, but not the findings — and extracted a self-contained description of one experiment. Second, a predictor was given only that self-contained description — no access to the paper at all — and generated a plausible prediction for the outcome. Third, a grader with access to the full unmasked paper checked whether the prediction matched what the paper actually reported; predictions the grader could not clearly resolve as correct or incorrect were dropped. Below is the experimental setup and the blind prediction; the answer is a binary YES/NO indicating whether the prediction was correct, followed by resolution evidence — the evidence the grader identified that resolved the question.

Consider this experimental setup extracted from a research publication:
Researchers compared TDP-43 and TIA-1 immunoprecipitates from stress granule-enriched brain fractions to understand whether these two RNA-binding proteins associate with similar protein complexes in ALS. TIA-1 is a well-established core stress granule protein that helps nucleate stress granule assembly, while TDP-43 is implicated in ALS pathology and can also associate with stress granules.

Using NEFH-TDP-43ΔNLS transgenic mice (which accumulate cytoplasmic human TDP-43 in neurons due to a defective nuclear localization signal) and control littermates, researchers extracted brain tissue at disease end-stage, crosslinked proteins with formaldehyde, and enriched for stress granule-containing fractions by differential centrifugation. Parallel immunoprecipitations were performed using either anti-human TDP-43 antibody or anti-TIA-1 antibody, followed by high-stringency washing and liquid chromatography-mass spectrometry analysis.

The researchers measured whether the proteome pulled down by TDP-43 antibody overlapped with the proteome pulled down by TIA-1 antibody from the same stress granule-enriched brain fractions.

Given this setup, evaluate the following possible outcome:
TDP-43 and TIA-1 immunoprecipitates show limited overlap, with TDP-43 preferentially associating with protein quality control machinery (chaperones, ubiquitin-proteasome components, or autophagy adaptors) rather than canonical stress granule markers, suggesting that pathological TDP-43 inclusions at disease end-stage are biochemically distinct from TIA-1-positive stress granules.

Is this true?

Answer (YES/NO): NO